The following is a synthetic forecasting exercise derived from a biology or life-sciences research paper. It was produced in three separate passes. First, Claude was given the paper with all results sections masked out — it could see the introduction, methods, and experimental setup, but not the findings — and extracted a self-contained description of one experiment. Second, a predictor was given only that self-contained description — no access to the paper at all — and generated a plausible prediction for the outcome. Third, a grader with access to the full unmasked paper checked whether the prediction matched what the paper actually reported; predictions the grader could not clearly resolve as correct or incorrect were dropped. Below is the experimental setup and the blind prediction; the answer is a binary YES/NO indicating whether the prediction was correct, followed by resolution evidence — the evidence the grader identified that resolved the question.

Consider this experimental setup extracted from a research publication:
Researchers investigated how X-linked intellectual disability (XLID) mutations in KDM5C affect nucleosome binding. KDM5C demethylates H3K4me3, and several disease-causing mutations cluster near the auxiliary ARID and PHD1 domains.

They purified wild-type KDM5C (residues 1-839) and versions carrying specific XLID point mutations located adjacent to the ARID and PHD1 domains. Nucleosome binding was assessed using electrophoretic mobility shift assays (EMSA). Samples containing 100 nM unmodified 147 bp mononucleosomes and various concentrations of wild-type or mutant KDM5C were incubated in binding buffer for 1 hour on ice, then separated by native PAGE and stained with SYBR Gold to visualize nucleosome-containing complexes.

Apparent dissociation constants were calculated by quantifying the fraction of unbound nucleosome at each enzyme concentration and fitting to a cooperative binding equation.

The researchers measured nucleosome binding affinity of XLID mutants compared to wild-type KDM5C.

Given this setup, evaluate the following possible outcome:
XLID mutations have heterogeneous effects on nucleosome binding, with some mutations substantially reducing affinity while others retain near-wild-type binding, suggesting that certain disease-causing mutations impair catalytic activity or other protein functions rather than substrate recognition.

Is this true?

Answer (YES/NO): NO